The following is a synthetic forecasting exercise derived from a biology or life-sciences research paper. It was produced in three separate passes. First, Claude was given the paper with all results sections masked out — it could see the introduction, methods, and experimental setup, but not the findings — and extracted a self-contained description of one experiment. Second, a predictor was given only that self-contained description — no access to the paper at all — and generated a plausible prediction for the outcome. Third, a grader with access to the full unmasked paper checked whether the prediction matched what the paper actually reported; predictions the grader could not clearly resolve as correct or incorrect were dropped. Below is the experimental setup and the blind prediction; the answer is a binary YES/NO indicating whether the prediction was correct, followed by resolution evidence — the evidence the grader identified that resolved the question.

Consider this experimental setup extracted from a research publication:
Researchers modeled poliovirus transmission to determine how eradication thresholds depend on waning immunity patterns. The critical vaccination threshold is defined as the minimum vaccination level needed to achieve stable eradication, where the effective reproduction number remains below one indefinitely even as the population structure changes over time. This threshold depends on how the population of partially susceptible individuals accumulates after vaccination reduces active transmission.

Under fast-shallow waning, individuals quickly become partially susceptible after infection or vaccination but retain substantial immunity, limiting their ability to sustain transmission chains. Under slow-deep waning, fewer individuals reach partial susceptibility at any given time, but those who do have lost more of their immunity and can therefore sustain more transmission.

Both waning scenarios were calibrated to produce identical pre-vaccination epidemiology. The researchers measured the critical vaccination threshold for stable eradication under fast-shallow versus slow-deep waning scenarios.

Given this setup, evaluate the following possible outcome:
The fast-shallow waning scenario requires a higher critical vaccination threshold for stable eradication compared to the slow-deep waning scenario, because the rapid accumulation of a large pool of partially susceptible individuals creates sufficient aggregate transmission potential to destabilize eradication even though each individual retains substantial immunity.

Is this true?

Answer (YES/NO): NO